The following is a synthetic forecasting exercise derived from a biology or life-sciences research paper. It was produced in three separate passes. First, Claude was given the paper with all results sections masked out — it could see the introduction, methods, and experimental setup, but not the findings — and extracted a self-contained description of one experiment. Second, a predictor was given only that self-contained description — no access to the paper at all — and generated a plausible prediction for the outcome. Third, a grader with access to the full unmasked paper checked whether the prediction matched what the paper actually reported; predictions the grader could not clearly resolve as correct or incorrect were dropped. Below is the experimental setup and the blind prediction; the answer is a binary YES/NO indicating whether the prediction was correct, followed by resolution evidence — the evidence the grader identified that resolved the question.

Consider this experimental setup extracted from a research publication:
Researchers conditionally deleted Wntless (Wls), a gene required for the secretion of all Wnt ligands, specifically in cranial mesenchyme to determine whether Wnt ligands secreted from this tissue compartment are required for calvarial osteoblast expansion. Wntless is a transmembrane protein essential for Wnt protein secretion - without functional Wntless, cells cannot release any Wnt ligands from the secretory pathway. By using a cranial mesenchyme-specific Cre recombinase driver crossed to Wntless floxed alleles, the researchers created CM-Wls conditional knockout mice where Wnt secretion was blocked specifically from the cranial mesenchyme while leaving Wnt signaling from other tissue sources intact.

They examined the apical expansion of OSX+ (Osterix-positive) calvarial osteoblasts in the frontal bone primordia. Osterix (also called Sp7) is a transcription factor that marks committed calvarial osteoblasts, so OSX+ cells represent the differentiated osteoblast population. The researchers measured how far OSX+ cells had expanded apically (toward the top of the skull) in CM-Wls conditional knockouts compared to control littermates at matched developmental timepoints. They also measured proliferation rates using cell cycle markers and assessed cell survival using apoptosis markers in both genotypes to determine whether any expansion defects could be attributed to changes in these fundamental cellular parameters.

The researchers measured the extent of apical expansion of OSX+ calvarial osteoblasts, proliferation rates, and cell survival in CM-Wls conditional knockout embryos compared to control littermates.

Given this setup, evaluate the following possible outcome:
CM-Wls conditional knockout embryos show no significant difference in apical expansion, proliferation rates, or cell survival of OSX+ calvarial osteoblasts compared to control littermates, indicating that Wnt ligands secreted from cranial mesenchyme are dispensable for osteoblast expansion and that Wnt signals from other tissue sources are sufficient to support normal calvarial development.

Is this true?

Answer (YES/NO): NO